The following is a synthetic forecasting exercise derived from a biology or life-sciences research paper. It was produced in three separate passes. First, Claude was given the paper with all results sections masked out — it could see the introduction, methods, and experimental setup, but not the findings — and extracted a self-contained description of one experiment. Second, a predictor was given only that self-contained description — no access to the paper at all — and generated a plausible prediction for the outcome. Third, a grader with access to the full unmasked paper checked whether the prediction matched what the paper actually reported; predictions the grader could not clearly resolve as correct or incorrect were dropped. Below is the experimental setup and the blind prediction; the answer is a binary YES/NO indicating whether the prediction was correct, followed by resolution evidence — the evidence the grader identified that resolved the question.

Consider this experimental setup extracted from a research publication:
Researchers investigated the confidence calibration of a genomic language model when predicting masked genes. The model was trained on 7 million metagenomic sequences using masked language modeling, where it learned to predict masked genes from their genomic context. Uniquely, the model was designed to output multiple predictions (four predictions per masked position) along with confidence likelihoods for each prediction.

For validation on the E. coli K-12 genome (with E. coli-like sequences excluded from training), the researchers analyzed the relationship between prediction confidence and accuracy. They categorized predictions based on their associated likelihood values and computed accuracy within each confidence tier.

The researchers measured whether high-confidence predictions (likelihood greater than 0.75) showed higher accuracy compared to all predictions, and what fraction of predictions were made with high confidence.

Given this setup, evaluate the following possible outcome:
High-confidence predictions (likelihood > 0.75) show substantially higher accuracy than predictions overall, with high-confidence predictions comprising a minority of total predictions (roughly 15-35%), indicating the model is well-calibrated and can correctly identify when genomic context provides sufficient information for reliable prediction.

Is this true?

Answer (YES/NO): NO